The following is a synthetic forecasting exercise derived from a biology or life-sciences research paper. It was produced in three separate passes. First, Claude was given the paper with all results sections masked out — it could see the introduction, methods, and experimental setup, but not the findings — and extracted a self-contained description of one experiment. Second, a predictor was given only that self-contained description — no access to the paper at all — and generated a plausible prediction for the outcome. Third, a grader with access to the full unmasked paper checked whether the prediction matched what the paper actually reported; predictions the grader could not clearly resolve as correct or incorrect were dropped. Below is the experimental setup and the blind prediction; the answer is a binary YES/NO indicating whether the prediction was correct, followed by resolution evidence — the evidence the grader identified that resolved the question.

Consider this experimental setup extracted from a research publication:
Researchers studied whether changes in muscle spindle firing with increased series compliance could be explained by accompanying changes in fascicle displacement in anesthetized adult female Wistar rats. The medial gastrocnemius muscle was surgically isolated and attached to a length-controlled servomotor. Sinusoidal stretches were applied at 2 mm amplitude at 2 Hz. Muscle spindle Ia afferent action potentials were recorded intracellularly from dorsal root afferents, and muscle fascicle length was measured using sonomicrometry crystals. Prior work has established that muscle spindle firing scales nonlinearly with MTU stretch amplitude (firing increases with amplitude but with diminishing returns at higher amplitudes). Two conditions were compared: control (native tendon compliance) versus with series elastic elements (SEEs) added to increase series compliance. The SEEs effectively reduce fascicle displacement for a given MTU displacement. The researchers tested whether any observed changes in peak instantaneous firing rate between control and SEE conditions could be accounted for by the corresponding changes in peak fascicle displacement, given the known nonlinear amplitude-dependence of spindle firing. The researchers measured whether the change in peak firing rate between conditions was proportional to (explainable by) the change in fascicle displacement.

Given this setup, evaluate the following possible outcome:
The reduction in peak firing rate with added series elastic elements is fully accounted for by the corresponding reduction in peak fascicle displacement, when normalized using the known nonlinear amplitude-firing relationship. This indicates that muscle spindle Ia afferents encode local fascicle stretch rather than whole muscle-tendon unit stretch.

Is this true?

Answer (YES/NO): NO